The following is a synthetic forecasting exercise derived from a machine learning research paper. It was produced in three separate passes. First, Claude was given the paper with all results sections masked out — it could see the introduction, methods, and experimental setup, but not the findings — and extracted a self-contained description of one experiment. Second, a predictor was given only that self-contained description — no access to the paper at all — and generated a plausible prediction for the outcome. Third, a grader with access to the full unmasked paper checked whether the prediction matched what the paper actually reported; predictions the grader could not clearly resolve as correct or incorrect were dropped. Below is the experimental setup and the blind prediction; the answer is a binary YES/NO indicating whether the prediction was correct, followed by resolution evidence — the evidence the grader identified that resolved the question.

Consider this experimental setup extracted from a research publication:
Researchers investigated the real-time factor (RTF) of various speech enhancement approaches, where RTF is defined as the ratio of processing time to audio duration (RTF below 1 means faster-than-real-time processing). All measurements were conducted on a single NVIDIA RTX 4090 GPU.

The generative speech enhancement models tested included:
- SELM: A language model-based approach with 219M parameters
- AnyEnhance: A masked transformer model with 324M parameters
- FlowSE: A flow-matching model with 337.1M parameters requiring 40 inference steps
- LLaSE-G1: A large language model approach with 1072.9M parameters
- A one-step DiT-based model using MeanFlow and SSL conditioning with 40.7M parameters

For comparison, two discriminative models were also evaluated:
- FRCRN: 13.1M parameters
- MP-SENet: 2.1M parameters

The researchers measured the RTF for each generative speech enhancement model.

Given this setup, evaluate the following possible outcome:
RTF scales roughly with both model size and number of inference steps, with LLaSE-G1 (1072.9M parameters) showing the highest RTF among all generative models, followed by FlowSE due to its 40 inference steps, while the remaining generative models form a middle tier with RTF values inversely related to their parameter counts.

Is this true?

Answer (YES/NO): NO